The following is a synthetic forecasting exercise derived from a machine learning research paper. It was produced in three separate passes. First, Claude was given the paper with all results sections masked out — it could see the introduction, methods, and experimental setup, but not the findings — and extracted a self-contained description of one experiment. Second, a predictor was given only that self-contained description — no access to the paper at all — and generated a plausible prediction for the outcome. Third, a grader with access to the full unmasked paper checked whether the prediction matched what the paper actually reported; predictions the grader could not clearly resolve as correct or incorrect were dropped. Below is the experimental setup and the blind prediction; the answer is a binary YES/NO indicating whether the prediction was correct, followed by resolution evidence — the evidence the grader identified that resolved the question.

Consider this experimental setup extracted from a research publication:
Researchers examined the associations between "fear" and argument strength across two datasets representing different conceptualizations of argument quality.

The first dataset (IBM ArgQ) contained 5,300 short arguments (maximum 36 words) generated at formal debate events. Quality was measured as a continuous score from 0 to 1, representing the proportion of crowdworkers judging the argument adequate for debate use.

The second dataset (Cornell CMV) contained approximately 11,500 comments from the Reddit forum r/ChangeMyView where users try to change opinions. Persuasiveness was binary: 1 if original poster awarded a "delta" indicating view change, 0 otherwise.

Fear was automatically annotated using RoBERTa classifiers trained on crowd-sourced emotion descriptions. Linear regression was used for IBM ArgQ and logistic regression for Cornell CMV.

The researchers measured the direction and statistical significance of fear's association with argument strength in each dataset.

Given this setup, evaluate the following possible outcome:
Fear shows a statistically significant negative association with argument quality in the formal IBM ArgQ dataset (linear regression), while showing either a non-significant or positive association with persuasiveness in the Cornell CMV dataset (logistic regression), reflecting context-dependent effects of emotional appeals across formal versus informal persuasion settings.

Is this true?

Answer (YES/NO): NO